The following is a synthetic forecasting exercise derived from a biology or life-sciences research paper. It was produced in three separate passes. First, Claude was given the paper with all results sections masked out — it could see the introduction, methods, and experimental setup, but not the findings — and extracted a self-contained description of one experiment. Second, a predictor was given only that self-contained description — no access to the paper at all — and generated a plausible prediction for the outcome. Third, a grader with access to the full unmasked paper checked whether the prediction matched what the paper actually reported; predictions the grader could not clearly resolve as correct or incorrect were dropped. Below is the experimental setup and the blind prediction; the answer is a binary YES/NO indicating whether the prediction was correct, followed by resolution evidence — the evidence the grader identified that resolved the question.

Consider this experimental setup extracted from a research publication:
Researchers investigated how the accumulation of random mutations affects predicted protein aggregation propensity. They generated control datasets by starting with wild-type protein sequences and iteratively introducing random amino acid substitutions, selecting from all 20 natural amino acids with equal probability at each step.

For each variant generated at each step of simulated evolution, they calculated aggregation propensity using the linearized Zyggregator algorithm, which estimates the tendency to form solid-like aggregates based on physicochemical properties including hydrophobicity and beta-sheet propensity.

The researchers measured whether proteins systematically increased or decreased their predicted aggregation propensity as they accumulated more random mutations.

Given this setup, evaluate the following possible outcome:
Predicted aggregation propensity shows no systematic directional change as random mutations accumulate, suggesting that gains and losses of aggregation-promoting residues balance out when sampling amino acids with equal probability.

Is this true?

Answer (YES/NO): NO